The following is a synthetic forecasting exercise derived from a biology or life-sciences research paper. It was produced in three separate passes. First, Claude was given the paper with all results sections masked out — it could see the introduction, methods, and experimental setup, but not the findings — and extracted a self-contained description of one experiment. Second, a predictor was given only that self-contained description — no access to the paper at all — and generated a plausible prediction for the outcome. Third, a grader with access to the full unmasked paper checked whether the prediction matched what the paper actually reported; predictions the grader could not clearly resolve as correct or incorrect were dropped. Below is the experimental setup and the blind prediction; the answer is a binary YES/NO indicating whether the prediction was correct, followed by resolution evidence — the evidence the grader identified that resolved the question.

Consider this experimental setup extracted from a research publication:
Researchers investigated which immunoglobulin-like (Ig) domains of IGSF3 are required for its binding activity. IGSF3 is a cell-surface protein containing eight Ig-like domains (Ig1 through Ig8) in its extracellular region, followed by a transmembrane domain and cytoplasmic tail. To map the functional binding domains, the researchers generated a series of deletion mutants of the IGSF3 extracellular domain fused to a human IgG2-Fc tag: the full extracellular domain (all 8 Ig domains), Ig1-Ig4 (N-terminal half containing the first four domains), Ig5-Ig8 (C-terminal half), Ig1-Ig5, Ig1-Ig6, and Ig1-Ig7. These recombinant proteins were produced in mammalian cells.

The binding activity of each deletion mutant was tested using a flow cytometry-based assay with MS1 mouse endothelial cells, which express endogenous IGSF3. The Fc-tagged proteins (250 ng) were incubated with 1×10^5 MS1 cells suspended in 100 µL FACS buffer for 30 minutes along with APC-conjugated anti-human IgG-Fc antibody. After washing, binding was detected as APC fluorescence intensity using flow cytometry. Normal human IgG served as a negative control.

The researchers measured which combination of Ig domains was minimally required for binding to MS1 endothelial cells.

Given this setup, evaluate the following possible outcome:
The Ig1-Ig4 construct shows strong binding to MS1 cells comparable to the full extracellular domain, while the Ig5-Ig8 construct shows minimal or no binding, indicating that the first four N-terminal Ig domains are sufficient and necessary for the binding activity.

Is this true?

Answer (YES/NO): NO